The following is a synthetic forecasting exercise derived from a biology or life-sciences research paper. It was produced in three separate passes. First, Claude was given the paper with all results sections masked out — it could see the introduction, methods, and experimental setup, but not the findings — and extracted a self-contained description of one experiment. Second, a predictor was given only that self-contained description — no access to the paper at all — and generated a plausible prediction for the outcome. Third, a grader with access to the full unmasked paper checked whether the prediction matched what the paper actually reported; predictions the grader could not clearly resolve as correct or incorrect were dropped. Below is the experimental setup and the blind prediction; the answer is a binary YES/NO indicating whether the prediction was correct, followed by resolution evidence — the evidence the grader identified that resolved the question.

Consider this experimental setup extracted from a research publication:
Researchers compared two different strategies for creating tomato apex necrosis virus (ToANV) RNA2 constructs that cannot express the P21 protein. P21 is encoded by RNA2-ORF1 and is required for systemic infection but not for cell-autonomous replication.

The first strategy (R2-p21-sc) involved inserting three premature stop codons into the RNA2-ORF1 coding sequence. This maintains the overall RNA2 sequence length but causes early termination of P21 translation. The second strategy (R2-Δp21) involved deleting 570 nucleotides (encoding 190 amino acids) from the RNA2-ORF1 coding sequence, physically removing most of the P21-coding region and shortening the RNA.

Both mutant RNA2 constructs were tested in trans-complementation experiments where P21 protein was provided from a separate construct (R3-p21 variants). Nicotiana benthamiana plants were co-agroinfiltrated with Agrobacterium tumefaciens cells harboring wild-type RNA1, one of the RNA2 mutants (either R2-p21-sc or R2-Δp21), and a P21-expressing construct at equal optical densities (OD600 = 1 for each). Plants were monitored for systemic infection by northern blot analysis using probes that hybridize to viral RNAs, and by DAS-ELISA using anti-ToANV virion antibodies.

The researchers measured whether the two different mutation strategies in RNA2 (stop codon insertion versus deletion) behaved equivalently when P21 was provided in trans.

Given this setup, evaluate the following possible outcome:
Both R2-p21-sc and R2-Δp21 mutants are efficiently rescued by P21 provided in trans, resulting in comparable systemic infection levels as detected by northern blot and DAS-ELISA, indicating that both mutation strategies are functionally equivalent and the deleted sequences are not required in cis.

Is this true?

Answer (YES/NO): NO